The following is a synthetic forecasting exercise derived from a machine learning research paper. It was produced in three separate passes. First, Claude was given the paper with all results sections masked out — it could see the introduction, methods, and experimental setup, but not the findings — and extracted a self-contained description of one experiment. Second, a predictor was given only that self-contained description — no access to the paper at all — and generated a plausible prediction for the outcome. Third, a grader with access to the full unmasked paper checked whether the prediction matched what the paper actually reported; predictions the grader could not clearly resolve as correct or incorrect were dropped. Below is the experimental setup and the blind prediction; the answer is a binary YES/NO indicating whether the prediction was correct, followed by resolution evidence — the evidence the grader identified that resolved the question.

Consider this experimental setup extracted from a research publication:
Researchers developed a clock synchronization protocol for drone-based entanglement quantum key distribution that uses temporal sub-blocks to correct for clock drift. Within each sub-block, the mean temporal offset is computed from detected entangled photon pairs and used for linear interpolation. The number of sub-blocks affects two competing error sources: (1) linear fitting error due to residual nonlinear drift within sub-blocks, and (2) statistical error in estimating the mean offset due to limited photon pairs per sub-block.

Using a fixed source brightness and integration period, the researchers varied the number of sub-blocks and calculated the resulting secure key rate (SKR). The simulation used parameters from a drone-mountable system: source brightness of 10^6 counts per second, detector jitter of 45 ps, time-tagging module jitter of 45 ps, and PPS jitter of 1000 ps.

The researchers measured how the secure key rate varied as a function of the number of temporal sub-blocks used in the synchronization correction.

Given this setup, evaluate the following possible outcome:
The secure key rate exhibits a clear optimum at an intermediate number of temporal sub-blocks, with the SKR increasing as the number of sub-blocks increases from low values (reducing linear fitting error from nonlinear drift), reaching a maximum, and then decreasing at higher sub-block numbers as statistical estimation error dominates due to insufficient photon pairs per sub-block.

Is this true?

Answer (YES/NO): NO